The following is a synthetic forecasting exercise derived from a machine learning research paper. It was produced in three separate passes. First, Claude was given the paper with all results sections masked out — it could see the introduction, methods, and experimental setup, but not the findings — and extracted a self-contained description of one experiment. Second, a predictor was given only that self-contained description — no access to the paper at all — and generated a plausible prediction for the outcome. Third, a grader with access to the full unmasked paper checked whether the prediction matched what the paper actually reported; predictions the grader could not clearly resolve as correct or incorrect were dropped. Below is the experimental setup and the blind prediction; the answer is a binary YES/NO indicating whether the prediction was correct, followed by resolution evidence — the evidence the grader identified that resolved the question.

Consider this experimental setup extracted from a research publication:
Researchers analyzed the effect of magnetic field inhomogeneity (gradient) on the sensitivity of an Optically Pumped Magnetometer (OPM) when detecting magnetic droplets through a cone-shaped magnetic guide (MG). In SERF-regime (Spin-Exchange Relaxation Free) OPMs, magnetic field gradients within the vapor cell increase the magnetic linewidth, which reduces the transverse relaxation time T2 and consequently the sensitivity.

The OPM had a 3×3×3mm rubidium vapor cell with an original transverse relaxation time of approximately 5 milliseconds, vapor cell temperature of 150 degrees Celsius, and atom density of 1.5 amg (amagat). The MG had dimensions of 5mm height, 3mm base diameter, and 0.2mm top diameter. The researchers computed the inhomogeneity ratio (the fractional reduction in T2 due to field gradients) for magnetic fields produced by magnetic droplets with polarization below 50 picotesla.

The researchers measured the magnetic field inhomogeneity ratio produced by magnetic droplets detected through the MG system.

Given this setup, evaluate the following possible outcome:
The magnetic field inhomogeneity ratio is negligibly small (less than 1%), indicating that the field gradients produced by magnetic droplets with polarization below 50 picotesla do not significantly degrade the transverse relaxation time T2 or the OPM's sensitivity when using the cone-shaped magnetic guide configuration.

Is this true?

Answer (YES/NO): YES